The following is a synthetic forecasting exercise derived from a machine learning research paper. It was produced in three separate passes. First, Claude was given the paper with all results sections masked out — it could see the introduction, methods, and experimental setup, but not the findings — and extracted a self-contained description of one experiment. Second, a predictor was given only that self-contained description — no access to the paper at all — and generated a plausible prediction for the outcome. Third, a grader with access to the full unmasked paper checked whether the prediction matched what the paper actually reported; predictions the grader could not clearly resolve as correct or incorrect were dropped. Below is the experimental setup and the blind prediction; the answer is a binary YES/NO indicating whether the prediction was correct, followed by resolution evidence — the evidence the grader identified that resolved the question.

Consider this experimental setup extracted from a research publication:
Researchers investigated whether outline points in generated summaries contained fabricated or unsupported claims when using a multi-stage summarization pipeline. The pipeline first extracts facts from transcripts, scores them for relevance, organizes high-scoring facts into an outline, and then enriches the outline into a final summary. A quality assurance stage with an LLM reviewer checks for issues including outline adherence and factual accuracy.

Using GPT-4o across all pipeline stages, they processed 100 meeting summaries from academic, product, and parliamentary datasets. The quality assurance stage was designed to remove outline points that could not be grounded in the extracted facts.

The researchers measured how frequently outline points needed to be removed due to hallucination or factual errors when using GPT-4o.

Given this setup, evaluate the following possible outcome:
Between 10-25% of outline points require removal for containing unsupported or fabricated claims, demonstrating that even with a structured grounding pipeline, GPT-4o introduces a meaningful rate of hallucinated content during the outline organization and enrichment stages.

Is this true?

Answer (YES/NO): NO